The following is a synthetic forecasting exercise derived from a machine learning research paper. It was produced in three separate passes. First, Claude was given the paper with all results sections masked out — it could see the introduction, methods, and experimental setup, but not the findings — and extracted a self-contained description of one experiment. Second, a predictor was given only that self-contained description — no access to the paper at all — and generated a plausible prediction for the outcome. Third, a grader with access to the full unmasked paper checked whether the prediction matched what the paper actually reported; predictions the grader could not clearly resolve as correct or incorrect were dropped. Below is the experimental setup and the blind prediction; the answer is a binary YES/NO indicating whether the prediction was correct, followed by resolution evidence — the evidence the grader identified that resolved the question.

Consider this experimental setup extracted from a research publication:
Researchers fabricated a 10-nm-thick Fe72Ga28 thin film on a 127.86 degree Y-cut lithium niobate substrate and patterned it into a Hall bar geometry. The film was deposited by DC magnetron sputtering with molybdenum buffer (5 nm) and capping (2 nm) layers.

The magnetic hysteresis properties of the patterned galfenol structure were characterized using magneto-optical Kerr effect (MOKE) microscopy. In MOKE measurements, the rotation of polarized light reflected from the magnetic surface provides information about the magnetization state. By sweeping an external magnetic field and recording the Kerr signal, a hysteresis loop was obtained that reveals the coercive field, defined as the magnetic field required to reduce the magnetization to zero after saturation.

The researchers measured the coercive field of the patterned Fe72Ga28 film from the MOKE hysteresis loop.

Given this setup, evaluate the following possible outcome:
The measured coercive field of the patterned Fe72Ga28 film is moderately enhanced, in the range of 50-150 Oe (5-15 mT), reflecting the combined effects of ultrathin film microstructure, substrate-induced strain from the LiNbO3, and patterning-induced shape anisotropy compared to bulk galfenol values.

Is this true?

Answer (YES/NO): NO